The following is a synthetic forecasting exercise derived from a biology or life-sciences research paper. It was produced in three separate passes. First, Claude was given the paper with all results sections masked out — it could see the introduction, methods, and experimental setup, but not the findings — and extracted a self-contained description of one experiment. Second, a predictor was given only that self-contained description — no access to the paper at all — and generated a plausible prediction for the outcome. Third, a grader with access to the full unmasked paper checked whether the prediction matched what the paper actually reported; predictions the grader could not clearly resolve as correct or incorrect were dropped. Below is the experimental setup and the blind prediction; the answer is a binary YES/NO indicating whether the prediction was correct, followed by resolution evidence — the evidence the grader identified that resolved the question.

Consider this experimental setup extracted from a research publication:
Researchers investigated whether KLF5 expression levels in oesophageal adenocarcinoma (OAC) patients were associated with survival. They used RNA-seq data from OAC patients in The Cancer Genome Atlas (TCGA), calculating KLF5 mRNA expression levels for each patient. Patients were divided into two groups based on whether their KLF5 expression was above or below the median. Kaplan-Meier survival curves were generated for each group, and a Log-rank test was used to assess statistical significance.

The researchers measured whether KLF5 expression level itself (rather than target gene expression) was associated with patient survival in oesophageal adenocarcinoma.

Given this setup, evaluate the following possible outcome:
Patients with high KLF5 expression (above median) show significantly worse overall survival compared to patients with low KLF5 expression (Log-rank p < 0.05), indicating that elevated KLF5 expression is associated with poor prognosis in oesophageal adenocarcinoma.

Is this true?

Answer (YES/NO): NO